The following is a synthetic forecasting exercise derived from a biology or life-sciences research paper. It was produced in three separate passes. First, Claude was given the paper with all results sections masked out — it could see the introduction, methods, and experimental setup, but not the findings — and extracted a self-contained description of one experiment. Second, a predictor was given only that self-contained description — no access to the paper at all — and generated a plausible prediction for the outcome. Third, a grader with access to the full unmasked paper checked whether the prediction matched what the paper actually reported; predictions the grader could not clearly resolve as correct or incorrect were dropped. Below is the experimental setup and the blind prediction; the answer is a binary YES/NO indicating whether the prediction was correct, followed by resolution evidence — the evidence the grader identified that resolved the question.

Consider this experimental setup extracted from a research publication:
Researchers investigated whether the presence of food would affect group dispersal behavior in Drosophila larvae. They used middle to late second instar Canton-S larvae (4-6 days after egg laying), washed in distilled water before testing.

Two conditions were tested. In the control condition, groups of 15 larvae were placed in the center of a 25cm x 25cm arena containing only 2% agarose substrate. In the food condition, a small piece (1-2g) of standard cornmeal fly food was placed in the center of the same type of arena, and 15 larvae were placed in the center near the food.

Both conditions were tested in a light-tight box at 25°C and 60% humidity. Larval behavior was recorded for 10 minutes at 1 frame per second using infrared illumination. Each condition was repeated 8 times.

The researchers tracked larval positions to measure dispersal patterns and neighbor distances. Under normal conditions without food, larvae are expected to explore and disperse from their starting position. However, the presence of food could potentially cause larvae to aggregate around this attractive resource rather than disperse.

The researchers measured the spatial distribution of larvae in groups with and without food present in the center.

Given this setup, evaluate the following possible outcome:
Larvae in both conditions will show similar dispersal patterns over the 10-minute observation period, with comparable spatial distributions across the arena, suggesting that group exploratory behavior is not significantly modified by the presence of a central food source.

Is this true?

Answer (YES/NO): NO